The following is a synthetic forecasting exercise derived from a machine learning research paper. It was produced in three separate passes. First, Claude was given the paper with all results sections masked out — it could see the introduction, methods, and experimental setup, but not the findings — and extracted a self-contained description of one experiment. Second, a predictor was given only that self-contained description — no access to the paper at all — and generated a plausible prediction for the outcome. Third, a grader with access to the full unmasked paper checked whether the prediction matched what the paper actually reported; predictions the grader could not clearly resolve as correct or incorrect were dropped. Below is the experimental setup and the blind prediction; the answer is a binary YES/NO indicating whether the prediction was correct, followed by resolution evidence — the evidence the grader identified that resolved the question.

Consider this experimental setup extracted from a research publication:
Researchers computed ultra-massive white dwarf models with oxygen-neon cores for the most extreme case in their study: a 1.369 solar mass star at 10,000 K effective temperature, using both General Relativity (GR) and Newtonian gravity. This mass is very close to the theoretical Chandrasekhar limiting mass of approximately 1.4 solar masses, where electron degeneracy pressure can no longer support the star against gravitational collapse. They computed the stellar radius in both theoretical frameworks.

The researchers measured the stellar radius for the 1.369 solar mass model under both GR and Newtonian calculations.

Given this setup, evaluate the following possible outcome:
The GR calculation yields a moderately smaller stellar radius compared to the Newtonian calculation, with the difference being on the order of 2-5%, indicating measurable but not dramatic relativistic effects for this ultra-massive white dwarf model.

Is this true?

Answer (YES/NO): NO